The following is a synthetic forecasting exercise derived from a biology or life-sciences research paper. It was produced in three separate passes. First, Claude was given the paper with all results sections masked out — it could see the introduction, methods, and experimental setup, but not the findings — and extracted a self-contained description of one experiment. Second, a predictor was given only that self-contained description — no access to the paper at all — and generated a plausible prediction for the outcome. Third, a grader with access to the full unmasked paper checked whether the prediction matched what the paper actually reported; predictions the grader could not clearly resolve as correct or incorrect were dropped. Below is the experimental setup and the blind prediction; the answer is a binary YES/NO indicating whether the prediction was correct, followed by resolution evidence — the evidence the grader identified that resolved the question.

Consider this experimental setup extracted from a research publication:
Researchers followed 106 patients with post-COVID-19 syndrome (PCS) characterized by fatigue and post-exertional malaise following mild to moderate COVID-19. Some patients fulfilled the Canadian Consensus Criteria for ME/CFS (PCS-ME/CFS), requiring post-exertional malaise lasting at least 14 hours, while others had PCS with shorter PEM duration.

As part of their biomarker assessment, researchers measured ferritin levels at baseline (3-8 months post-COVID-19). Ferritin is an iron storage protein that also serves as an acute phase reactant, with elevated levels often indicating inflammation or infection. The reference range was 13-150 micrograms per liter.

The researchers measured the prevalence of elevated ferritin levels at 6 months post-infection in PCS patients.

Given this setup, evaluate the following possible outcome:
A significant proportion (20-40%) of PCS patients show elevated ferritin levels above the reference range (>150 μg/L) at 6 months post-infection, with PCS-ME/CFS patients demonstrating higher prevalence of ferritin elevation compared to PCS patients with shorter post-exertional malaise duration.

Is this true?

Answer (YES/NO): NO